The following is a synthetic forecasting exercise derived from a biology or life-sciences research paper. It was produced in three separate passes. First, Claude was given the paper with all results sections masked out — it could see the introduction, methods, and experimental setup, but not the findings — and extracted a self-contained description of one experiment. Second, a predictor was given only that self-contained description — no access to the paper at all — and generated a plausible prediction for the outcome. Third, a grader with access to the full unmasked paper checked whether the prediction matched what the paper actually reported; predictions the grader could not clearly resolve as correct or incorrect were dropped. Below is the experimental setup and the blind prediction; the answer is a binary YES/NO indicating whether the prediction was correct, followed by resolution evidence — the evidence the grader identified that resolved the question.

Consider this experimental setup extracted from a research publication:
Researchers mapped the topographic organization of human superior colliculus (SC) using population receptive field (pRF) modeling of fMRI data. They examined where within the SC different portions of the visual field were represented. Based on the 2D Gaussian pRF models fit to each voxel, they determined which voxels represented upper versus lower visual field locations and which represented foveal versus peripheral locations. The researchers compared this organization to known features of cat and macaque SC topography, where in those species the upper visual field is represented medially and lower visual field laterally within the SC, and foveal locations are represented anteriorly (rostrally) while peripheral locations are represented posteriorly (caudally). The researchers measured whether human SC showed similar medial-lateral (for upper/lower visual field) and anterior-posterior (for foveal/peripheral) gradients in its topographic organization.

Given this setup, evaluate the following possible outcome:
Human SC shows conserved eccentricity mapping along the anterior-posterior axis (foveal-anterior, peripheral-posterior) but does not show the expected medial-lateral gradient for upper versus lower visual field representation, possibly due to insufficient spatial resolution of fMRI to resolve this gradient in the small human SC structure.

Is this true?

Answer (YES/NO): NO